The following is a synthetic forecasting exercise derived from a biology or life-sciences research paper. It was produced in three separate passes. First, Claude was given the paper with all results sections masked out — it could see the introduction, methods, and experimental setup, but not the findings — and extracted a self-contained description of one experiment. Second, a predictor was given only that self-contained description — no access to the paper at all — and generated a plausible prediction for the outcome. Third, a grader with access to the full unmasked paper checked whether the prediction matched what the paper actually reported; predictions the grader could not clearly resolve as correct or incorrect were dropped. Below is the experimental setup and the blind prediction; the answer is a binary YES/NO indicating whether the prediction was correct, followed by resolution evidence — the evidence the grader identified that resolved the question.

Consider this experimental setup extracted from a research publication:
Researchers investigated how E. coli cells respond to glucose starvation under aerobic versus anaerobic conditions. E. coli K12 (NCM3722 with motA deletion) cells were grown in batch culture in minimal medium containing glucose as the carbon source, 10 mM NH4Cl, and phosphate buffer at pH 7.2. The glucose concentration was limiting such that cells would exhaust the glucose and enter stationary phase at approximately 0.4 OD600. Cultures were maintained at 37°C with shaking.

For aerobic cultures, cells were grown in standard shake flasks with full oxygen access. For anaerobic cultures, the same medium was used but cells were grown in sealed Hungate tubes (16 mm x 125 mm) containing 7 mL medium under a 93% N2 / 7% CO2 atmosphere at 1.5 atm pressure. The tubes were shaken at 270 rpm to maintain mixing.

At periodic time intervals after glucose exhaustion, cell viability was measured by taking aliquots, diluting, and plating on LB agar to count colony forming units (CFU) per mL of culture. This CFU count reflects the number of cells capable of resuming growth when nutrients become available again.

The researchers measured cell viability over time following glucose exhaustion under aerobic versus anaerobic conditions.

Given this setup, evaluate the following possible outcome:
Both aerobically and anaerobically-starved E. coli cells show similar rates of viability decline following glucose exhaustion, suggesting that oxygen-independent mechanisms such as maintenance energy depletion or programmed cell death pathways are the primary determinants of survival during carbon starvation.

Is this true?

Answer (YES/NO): NO